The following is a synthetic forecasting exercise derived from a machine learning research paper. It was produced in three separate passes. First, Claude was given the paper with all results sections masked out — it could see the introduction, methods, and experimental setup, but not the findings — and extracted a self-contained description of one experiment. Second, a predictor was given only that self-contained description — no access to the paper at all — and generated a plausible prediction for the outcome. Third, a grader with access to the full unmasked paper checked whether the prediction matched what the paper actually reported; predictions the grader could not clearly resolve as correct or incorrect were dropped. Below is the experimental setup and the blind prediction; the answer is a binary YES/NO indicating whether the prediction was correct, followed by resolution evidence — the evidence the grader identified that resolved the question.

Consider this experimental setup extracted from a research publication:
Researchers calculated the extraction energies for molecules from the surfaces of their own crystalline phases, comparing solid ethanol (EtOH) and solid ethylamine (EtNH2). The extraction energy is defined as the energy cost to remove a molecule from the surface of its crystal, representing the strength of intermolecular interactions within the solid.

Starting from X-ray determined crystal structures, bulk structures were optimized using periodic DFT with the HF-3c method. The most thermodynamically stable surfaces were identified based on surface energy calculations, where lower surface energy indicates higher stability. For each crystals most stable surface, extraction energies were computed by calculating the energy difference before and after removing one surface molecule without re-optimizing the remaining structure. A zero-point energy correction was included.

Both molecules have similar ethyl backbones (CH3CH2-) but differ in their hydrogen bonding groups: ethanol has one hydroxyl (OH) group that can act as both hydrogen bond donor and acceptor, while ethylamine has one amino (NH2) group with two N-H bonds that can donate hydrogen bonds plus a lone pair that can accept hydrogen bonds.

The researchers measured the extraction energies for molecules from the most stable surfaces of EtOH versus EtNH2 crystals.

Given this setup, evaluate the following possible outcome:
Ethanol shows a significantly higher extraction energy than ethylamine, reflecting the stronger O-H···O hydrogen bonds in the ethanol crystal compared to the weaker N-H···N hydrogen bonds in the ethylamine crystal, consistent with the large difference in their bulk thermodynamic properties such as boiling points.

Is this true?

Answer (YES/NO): YES